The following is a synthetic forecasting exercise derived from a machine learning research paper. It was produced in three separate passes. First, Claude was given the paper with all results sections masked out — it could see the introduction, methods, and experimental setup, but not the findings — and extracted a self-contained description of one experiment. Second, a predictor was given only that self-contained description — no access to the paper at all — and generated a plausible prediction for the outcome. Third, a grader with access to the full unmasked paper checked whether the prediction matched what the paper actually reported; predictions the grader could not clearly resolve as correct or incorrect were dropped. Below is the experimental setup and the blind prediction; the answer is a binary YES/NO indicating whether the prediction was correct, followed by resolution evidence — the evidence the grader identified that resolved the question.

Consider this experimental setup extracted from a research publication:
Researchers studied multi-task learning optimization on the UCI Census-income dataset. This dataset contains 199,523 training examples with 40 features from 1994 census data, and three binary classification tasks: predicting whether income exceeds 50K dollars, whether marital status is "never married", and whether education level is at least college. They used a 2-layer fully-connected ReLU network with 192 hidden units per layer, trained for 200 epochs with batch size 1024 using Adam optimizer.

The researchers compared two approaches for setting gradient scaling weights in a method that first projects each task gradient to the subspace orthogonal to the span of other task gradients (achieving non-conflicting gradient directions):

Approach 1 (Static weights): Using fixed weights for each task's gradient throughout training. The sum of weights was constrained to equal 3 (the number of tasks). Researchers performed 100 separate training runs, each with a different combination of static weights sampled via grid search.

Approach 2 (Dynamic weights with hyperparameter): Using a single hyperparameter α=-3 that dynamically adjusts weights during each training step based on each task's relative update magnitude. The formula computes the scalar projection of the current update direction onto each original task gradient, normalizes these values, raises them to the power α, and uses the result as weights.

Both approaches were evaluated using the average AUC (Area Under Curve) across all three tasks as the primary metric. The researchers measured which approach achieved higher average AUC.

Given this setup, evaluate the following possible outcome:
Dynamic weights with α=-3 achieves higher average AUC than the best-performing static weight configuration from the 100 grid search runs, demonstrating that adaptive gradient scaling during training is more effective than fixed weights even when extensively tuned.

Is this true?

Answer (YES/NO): YES